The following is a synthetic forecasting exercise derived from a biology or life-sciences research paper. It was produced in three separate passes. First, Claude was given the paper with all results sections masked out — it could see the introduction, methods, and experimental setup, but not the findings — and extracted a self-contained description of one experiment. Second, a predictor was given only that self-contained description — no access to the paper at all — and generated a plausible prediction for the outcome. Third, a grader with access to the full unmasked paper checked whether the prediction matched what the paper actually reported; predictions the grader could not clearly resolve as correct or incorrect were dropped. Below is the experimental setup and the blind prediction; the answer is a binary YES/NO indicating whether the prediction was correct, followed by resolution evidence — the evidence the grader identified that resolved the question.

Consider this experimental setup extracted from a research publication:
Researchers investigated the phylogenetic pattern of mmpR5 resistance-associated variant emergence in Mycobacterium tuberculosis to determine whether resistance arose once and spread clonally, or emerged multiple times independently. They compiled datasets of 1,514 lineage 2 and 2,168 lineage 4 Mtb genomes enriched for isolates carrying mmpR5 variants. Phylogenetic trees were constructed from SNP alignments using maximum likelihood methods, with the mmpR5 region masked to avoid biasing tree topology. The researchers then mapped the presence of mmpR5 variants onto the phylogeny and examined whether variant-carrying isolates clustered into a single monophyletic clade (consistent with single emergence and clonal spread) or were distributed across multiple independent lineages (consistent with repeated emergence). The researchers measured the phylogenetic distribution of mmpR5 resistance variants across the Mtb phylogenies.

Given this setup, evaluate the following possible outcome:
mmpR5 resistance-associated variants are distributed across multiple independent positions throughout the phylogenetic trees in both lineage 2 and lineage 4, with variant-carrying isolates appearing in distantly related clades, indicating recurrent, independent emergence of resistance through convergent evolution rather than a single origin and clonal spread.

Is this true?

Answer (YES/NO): YES